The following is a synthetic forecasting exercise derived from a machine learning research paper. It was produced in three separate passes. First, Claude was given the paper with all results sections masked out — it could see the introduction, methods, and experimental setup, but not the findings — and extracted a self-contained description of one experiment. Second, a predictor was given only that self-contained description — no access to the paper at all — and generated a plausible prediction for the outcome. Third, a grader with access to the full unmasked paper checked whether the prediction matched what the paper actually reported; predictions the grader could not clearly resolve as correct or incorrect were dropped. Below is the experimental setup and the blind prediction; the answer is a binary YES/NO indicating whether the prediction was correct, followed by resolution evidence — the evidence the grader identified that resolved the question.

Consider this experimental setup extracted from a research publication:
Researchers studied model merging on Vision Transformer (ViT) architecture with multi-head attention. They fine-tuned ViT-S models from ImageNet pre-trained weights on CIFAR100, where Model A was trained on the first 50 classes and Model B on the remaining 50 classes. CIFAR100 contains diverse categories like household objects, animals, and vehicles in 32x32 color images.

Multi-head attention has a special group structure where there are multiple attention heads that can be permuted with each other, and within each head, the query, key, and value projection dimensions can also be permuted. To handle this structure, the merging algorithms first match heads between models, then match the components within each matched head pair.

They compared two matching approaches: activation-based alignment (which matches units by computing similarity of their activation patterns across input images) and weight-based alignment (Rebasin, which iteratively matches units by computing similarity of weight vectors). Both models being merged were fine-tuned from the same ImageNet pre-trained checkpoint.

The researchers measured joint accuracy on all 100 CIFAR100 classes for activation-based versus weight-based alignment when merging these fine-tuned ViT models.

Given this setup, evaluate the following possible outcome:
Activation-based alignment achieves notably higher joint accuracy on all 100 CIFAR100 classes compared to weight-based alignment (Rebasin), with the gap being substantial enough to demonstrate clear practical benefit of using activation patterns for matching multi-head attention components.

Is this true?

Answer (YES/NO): NO